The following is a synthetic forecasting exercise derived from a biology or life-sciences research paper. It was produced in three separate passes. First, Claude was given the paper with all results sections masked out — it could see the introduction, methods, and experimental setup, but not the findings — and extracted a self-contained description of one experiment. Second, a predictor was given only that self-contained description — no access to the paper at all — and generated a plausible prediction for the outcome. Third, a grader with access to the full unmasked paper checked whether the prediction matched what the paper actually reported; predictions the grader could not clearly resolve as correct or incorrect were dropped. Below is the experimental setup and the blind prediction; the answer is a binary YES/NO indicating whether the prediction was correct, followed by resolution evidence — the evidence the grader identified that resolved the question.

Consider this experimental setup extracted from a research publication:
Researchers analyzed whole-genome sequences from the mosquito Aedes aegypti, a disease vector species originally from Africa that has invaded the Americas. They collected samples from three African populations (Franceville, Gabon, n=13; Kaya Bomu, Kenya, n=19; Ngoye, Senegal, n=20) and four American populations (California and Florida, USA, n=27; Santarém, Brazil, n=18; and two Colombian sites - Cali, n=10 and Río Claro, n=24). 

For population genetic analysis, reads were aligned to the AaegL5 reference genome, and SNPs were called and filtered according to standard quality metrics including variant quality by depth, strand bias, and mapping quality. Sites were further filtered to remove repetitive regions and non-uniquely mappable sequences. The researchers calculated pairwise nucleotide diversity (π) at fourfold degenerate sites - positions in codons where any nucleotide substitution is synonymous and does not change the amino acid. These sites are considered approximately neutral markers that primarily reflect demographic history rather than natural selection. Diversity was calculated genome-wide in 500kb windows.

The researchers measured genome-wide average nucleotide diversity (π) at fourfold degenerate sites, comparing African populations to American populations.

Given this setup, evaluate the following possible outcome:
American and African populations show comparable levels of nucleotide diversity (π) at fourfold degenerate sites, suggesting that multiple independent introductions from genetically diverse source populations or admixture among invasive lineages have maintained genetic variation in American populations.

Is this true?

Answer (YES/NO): NO